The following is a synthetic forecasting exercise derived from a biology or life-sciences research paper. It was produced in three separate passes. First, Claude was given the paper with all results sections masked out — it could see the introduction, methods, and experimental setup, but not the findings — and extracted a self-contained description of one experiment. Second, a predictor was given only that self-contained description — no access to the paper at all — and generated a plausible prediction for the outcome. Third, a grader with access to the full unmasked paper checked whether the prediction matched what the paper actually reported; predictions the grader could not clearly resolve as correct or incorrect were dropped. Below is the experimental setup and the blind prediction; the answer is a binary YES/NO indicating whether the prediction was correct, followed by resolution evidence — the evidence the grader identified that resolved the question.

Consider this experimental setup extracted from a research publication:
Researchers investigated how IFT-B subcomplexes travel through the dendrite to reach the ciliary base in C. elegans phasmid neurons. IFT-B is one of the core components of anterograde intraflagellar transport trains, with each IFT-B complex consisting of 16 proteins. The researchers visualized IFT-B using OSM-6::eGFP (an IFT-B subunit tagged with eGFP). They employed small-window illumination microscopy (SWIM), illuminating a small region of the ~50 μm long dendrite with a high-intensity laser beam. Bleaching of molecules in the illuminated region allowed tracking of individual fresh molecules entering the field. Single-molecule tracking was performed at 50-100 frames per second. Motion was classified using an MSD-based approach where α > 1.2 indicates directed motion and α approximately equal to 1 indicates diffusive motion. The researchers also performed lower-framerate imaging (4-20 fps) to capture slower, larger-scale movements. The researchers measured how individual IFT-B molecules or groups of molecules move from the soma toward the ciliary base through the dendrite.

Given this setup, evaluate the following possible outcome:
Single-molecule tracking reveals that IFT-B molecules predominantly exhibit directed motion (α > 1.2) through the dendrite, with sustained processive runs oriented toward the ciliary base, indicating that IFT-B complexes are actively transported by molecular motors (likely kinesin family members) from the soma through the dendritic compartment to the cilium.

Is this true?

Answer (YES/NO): NO